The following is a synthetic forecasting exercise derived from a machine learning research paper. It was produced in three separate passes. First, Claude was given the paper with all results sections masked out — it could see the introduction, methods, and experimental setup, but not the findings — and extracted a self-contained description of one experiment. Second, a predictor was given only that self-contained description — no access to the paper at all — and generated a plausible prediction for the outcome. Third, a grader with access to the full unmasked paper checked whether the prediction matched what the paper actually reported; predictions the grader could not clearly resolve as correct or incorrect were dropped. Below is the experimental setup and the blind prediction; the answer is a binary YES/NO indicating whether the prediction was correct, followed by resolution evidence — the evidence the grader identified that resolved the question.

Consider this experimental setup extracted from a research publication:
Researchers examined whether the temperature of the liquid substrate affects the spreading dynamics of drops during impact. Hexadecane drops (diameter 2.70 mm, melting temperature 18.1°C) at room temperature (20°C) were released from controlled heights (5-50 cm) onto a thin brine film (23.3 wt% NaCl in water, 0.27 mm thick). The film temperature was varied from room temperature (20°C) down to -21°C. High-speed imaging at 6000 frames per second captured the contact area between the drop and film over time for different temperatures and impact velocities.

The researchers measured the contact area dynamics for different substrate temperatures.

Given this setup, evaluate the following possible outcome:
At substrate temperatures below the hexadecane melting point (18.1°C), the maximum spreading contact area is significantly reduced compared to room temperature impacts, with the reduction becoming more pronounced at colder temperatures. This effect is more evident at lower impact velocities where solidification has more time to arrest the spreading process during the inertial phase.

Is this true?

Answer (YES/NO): NO